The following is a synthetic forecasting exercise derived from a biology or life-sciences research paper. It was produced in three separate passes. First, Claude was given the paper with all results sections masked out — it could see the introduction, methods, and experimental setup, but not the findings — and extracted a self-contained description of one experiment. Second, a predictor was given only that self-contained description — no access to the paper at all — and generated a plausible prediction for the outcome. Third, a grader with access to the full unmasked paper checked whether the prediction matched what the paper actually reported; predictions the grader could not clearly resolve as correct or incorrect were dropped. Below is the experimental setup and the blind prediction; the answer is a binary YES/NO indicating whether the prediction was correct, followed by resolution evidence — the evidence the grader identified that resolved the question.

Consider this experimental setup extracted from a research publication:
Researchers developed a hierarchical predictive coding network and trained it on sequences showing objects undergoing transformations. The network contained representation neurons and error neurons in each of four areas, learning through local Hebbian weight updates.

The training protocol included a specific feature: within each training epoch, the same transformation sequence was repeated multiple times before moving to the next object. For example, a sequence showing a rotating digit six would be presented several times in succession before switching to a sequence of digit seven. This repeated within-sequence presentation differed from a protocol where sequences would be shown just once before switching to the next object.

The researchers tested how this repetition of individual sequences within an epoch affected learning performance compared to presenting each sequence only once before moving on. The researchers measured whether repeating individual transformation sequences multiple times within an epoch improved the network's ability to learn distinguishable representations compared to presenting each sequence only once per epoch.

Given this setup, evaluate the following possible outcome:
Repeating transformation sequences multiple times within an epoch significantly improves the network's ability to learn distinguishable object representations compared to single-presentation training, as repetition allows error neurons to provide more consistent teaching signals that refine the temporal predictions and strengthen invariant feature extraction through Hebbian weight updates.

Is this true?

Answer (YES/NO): YES